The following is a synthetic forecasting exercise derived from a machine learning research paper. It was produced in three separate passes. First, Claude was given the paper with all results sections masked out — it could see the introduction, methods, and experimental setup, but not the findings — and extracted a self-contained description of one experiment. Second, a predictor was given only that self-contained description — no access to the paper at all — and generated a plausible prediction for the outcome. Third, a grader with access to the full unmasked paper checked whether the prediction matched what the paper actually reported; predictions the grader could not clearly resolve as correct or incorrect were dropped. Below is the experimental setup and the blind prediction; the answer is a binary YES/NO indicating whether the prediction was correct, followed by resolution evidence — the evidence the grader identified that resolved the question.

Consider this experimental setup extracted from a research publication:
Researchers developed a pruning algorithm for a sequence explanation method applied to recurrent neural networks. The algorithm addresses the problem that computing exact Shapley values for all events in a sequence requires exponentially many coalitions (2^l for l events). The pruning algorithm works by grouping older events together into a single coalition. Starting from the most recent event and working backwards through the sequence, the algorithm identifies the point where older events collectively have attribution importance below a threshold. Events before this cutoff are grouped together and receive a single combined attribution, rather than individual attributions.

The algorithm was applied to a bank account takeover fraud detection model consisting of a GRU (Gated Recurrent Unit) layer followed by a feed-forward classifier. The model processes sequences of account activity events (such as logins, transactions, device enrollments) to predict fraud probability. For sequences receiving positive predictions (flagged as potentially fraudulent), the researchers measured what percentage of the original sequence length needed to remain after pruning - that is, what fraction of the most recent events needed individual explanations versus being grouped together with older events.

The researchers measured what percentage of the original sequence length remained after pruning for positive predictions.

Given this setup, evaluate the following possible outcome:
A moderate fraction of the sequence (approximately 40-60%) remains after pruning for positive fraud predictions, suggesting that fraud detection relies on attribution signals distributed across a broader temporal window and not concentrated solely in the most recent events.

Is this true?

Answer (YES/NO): NO